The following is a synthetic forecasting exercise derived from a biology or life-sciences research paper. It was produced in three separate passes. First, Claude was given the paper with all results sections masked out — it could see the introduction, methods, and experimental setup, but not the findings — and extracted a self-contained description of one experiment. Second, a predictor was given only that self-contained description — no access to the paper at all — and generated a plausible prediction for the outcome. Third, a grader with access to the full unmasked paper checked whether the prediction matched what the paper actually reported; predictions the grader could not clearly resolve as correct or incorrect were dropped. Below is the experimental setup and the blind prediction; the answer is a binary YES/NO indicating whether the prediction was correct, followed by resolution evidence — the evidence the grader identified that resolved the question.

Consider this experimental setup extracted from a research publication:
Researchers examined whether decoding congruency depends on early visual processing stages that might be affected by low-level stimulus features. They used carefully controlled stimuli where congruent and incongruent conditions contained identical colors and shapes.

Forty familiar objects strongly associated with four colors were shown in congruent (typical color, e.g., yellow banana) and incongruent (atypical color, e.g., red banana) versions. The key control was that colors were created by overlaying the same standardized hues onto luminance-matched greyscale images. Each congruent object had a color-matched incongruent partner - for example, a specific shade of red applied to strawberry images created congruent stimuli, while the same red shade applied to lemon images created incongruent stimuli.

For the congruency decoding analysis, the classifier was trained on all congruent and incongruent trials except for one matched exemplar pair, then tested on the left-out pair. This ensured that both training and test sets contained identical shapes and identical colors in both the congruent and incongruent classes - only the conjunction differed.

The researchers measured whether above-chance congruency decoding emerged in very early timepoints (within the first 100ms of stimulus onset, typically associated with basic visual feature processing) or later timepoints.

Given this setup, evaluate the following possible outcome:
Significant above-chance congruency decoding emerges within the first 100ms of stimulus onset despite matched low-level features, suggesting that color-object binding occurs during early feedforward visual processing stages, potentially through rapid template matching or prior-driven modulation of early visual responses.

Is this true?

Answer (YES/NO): NO